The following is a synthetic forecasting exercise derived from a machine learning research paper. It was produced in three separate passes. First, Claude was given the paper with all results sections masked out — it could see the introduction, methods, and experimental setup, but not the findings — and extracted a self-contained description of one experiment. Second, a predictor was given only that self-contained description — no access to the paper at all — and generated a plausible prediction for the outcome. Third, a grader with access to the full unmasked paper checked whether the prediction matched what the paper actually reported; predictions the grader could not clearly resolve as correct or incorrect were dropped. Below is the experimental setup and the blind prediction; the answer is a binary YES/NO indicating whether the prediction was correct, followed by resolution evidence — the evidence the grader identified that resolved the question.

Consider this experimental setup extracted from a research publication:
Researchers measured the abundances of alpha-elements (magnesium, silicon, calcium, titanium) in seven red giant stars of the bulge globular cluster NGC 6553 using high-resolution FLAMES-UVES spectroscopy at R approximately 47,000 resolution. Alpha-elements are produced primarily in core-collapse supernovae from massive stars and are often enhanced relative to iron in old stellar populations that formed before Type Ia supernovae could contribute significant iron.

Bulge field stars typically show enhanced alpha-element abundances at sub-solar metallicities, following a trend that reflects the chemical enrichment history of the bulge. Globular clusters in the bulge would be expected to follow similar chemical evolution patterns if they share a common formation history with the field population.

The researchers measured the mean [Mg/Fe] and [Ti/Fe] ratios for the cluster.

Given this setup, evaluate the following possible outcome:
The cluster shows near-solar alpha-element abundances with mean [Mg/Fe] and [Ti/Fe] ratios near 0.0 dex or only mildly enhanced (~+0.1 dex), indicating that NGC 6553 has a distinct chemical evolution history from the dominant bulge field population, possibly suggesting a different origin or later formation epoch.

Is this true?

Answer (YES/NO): NO